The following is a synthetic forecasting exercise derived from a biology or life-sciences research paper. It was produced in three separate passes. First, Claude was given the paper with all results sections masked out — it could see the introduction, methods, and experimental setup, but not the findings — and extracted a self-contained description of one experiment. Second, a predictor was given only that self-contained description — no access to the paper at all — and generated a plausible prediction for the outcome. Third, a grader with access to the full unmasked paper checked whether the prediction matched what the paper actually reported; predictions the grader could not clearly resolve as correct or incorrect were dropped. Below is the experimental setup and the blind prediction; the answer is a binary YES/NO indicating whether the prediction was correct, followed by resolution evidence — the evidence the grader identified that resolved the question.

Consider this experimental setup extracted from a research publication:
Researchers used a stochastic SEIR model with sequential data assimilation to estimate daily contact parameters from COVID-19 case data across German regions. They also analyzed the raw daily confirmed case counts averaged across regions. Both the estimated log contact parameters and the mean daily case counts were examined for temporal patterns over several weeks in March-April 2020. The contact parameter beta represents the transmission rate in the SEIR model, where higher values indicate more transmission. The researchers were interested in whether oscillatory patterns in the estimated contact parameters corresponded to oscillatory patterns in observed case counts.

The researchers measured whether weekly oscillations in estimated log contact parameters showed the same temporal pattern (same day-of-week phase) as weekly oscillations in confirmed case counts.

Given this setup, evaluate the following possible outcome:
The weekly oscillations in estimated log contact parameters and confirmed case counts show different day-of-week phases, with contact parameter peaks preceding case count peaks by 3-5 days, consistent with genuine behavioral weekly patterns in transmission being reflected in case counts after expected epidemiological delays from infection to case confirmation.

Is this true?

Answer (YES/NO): NO